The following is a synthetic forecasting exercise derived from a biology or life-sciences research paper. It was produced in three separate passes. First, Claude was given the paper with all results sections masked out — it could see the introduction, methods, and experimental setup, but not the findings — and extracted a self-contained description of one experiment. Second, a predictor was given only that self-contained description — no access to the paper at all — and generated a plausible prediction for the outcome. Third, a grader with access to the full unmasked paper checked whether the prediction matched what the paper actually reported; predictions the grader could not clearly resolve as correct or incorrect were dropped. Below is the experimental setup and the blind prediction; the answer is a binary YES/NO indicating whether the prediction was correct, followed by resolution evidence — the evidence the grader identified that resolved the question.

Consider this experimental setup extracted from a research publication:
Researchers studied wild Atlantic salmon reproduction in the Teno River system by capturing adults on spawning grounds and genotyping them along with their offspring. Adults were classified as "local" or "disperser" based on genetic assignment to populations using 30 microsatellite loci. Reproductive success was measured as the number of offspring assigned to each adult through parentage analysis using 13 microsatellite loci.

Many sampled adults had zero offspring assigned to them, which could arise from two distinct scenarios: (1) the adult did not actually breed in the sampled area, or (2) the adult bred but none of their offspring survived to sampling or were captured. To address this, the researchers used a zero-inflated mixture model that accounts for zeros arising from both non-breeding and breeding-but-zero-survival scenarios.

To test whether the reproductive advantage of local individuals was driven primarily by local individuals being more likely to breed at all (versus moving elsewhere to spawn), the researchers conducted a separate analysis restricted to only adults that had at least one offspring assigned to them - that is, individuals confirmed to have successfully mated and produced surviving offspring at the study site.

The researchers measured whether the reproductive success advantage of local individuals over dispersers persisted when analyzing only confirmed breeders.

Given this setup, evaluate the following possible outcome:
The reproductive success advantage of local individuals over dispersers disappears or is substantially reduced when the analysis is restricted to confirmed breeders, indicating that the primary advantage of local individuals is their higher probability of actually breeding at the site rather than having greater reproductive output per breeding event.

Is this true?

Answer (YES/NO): NO